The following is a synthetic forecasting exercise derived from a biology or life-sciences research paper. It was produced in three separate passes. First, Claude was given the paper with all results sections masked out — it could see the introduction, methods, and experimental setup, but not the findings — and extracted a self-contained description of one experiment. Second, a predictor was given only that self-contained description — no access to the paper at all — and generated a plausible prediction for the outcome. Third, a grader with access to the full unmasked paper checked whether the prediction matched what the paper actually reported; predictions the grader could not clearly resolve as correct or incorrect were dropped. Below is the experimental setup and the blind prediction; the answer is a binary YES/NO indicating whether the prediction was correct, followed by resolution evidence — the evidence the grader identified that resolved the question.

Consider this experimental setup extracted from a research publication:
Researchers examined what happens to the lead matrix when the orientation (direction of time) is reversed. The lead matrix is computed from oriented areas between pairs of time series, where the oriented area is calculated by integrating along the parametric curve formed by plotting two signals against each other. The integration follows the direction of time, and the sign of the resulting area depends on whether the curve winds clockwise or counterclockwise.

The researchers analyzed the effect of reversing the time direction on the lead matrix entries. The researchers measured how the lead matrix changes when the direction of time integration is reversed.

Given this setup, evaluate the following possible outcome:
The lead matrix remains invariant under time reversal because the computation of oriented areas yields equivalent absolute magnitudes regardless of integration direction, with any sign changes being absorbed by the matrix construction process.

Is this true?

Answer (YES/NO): NO